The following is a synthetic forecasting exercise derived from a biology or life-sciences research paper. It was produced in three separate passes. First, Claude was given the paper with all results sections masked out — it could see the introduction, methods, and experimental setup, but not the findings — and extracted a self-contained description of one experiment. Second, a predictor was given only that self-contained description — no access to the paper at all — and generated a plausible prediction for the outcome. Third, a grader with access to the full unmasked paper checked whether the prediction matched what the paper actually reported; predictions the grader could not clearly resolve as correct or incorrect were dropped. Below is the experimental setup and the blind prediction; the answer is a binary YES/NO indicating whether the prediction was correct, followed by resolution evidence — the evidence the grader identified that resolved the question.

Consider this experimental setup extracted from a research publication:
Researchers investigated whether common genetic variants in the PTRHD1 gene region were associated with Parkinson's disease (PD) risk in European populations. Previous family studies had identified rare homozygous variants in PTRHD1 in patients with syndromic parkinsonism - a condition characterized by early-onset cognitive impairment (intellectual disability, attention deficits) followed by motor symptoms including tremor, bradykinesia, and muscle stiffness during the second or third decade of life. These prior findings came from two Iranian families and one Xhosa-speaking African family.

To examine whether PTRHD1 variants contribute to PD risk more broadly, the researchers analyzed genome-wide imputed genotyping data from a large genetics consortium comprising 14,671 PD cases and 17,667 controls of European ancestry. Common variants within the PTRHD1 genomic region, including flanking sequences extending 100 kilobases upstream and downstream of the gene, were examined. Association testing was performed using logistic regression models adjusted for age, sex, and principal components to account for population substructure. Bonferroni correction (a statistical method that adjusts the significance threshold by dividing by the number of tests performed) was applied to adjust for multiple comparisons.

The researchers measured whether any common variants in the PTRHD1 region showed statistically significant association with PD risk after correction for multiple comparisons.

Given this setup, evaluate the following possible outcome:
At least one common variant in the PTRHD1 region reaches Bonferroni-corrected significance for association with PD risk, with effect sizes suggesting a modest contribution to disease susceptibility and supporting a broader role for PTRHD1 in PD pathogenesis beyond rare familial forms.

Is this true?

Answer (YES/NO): NO